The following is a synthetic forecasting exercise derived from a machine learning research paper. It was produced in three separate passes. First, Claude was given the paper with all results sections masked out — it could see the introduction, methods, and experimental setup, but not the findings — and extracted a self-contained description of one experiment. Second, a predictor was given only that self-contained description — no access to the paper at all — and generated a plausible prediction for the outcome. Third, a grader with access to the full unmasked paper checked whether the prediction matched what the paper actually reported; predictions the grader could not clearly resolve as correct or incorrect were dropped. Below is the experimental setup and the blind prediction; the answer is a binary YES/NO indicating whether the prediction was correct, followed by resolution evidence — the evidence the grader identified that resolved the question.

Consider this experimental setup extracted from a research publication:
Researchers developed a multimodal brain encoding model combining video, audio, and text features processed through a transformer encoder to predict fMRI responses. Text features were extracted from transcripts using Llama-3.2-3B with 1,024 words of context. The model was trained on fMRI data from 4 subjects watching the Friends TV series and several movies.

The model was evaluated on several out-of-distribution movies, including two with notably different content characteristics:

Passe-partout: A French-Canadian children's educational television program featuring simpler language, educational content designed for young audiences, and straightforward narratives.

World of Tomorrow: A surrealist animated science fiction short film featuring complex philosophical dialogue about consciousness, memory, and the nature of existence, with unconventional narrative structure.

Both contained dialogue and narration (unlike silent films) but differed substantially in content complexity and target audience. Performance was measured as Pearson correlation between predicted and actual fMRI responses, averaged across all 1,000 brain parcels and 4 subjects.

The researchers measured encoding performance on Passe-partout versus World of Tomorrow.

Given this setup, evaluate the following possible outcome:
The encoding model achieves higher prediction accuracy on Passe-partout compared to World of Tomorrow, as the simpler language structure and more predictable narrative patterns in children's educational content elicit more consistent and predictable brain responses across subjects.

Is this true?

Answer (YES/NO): YES